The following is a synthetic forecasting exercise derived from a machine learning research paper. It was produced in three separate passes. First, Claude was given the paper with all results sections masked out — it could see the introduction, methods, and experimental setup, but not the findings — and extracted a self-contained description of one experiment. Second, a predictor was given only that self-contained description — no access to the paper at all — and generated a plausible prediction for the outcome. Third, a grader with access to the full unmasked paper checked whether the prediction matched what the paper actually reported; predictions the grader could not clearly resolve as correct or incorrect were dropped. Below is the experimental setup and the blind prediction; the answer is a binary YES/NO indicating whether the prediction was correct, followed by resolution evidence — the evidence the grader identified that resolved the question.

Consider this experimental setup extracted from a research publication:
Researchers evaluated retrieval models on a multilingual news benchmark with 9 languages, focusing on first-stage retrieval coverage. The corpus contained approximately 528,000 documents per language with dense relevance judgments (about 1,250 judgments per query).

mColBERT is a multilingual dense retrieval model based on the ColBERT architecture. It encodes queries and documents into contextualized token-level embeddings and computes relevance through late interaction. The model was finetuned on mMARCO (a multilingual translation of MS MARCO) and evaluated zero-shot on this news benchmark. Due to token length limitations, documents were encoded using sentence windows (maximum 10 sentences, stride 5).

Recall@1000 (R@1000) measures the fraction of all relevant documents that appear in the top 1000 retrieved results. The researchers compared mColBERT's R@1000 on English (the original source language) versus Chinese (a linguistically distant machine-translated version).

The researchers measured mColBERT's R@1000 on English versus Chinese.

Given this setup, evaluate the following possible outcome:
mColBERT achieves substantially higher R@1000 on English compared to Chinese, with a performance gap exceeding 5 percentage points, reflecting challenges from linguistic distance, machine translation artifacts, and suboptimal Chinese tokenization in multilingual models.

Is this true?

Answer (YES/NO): YES